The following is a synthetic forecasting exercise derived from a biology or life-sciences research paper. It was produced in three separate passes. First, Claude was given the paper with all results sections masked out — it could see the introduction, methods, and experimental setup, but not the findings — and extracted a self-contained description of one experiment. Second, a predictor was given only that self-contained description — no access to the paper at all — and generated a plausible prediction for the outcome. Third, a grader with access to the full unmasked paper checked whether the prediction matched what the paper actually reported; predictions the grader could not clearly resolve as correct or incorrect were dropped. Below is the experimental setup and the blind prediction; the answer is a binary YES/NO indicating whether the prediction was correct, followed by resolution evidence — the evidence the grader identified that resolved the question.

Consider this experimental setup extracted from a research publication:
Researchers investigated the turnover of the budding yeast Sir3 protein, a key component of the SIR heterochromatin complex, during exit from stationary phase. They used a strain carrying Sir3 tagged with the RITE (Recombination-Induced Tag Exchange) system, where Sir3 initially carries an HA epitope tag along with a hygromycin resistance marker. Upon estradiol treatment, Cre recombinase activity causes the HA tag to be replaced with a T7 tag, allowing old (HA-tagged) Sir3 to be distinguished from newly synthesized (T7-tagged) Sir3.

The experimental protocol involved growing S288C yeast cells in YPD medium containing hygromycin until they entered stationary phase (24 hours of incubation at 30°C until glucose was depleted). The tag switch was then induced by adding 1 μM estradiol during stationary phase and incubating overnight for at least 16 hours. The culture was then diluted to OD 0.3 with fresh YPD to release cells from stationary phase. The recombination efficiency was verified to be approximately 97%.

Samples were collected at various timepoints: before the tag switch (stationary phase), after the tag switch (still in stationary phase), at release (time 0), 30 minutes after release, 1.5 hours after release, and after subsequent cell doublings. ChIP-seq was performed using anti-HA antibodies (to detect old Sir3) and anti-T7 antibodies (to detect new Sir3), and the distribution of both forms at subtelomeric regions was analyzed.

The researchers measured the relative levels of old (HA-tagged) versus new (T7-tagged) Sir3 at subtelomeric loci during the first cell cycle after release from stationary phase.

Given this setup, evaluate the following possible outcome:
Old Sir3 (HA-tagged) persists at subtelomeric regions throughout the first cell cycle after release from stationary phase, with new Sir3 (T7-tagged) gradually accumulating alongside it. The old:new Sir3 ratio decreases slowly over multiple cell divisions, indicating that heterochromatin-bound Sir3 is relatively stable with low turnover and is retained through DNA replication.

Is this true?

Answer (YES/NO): NO